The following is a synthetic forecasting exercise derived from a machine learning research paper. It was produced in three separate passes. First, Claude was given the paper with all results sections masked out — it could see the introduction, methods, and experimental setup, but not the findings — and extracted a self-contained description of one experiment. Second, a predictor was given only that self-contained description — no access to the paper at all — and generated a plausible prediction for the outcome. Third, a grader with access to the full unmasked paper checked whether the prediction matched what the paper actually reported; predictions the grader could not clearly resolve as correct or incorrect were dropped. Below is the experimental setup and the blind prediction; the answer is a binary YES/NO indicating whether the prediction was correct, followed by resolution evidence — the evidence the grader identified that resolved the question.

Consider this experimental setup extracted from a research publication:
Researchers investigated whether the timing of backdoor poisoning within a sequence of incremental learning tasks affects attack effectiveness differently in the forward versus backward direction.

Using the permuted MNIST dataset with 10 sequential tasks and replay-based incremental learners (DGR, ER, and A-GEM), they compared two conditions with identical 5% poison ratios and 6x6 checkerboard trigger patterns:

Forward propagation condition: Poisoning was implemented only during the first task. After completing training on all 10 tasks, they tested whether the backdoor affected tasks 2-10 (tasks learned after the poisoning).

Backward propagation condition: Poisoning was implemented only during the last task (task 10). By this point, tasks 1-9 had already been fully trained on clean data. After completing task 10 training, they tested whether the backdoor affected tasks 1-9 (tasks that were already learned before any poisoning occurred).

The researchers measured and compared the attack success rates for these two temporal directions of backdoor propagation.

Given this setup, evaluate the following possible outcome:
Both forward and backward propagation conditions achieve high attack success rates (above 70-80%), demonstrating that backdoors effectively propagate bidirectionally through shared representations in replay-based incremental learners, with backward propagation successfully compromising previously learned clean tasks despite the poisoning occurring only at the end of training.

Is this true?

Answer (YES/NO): NO